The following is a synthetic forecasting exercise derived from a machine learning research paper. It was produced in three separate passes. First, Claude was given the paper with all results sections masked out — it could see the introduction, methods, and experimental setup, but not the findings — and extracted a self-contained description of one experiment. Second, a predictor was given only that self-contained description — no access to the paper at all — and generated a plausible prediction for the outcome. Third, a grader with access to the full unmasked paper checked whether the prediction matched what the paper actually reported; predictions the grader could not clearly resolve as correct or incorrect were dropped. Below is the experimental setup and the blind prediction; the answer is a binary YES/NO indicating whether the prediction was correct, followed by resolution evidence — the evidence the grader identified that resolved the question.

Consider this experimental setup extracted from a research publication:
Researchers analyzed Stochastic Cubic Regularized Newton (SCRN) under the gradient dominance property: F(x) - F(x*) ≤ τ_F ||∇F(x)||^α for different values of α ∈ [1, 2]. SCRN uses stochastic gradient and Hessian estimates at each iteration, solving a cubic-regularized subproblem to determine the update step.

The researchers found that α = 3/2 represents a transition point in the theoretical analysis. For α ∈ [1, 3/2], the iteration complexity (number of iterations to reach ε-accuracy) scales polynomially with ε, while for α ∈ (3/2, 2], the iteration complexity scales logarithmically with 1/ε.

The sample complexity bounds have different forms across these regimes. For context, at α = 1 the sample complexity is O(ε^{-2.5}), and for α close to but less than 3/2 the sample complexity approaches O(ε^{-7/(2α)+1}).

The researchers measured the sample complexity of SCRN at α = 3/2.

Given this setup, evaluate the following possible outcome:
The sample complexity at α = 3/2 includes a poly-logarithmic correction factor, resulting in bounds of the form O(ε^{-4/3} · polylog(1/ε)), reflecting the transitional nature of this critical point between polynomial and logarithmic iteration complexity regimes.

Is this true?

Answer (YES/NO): YES